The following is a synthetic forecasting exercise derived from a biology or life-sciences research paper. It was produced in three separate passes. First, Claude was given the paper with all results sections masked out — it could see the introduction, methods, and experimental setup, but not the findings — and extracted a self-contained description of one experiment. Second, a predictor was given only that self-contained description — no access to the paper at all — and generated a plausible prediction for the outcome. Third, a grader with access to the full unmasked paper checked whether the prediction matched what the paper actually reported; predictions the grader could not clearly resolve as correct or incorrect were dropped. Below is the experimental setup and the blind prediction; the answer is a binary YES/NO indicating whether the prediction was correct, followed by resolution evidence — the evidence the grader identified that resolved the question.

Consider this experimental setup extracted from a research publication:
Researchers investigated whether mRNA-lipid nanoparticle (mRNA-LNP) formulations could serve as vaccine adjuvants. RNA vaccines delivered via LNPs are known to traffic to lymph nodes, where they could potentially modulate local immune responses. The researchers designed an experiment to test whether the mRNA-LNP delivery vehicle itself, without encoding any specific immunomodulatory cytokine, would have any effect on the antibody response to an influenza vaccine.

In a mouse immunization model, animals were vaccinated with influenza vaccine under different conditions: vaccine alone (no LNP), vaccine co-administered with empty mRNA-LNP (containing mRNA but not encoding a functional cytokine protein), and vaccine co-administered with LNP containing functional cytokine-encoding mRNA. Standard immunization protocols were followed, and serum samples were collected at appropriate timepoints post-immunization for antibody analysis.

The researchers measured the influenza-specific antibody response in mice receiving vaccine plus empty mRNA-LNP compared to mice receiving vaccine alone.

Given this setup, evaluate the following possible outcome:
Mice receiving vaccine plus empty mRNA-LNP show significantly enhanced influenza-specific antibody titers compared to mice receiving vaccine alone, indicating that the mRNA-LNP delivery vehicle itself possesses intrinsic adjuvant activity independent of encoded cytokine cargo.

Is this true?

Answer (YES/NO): YES